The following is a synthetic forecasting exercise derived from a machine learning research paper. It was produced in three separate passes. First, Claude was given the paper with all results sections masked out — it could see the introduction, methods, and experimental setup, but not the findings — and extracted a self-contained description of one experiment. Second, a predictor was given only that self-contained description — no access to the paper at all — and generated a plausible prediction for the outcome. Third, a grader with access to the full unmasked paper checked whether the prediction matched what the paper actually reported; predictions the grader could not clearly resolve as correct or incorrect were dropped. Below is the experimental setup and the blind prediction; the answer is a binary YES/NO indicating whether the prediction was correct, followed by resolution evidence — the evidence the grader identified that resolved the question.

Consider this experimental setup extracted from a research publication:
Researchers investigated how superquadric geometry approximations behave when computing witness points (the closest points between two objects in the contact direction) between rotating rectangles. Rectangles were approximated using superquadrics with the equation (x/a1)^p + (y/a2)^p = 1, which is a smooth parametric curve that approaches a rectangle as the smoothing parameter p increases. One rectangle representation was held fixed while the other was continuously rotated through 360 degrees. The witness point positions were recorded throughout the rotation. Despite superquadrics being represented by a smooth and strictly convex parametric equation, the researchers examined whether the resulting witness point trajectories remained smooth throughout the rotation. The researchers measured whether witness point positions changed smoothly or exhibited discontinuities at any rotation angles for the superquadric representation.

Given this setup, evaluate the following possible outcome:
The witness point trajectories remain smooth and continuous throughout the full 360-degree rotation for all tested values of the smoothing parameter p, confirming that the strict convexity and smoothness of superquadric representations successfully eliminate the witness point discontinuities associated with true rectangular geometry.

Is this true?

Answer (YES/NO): NO